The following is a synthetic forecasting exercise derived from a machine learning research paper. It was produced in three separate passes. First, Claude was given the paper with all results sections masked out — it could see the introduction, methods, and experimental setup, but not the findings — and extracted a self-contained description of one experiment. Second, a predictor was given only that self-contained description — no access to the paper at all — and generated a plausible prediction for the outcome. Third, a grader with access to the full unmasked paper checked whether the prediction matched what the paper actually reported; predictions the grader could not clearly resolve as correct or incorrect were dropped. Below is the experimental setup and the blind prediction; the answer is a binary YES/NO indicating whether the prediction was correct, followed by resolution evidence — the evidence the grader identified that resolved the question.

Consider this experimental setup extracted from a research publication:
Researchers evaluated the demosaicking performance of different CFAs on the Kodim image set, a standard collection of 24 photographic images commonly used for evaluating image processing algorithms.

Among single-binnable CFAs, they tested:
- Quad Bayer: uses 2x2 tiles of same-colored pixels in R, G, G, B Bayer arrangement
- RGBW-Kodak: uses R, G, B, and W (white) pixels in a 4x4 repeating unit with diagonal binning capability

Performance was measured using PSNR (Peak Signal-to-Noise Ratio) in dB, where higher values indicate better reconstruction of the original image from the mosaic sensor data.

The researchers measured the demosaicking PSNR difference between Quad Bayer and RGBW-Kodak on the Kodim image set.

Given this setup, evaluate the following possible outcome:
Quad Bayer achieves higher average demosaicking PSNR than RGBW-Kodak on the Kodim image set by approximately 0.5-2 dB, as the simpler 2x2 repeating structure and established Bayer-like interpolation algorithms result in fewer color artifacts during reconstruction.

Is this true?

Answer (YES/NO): NO